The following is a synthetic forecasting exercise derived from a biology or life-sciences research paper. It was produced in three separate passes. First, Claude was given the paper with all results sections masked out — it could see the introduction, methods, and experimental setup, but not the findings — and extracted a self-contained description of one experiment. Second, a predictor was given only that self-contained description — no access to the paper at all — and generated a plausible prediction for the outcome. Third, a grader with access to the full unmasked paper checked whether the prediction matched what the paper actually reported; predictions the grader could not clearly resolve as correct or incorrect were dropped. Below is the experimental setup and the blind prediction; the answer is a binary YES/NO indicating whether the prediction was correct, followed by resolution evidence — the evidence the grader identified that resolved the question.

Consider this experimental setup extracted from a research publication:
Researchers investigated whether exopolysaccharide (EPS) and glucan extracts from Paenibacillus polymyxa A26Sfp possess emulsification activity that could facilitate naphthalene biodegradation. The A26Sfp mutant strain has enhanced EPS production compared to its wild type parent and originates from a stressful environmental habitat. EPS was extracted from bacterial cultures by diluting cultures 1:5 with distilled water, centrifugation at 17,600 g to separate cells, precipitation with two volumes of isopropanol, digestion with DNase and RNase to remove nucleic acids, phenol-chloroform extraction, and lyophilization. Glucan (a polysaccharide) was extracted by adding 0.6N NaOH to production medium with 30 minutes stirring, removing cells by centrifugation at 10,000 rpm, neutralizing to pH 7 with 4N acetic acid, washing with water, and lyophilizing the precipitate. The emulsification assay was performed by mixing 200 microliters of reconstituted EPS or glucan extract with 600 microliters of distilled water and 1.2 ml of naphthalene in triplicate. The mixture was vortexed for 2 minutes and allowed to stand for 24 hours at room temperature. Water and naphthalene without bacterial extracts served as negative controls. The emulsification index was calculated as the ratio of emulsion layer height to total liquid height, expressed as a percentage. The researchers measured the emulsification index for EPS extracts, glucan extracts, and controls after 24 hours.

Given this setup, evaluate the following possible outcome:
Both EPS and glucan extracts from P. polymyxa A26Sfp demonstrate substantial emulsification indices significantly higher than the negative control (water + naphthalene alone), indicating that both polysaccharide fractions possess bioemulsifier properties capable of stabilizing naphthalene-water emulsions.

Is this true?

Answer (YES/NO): NO